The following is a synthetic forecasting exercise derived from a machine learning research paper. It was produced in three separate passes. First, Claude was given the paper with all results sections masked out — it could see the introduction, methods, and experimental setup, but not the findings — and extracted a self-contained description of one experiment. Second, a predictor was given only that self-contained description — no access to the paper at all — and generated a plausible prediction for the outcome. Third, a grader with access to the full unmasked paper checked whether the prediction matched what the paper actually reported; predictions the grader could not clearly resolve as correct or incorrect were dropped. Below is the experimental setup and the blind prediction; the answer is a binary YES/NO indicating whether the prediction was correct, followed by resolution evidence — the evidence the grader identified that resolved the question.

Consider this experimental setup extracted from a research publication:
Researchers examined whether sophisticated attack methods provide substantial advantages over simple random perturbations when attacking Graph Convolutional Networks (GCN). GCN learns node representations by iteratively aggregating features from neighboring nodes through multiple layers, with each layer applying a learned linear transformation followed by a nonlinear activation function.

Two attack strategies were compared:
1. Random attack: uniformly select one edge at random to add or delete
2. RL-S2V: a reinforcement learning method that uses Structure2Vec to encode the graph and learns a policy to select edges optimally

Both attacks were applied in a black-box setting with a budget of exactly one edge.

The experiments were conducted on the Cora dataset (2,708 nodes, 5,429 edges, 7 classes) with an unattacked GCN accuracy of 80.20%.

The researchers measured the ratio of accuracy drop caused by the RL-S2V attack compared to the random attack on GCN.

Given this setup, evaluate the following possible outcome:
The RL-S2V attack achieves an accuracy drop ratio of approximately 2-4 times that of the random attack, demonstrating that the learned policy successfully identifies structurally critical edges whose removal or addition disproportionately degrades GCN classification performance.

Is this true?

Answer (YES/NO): YES